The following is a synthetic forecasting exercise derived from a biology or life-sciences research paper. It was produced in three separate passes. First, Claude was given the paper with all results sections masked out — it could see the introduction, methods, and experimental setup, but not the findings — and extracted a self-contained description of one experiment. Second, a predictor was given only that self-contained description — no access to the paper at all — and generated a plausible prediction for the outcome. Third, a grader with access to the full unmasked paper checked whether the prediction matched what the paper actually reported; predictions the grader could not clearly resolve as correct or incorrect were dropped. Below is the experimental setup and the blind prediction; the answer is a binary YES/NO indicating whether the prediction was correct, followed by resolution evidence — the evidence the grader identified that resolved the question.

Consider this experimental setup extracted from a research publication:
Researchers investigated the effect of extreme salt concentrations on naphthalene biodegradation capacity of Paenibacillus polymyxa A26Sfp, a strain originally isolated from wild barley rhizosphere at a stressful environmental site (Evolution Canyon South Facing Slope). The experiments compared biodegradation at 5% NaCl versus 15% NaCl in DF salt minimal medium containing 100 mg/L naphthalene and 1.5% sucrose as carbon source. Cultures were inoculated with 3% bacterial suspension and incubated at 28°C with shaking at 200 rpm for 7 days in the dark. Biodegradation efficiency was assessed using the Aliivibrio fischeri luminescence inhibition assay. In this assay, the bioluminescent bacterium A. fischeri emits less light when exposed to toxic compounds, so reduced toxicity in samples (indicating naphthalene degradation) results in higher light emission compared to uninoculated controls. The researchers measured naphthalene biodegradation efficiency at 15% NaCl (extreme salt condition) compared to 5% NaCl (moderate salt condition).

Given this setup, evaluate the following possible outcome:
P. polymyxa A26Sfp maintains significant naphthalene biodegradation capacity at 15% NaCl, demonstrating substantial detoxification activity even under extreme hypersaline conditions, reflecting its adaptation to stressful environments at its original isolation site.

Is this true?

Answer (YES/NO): YES